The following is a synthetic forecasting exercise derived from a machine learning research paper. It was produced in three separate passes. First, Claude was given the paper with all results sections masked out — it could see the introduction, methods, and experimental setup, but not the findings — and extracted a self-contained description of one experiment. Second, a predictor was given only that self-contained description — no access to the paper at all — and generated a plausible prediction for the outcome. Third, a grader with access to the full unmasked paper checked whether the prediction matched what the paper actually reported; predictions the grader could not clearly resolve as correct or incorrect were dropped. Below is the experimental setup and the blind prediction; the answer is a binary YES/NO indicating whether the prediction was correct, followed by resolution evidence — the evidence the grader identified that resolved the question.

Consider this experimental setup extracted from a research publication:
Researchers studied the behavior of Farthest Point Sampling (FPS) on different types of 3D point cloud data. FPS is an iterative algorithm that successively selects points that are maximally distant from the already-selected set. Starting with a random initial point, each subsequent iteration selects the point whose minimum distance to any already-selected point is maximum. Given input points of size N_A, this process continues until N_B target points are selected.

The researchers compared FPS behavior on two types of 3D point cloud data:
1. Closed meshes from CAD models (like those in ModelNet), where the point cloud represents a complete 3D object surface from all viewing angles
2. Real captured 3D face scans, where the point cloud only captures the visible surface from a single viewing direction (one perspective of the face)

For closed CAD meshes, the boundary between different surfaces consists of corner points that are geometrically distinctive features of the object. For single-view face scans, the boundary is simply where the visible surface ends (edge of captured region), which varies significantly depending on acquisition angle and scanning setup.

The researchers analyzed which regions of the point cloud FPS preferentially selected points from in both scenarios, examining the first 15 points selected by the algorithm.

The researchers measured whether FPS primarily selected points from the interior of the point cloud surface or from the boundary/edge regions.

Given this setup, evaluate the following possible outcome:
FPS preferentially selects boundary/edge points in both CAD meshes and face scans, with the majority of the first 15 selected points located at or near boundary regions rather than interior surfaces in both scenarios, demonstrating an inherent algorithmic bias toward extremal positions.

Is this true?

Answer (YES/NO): YES